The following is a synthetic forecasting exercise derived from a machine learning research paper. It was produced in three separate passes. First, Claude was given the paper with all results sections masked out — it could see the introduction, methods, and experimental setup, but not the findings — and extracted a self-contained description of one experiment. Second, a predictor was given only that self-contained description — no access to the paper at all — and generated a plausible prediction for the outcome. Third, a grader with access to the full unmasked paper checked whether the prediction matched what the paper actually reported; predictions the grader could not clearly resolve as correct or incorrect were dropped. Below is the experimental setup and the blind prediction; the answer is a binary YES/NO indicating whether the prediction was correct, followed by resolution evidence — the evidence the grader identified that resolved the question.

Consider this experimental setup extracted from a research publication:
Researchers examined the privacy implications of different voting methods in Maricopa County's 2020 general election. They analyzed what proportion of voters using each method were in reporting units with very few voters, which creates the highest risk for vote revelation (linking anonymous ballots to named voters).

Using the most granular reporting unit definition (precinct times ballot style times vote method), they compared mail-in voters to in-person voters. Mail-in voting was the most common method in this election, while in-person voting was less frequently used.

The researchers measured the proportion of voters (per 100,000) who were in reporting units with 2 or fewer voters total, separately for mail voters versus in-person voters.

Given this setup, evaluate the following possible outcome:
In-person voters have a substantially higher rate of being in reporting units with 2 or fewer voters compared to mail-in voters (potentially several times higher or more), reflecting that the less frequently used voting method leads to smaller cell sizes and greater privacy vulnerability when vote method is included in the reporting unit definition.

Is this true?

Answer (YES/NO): YES